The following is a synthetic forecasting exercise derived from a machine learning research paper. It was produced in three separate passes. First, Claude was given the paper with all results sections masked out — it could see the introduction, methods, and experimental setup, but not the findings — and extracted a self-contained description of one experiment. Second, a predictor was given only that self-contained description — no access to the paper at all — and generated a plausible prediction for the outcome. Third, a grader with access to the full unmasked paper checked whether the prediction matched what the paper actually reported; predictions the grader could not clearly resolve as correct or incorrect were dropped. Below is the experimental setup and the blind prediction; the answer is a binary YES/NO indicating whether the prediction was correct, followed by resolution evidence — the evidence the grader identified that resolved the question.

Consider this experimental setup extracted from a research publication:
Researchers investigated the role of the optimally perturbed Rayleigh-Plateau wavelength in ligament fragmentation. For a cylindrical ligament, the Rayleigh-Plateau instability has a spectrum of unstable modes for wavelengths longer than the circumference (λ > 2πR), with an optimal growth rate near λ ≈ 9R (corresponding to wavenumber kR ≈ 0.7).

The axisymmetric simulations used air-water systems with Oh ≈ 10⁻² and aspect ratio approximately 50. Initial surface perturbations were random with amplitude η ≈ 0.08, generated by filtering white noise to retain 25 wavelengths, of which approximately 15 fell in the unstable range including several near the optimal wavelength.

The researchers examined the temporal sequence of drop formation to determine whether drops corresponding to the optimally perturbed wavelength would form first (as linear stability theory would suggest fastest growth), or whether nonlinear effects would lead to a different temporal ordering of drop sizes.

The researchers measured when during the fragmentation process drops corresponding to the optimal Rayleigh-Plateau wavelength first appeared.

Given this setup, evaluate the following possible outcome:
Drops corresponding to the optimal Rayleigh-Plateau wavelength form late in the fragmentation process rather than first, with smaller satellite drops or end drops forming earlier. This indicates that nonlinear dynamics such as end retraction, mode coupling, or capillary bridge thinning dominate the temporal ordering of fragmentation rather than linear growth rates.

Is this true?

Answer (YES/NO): NO